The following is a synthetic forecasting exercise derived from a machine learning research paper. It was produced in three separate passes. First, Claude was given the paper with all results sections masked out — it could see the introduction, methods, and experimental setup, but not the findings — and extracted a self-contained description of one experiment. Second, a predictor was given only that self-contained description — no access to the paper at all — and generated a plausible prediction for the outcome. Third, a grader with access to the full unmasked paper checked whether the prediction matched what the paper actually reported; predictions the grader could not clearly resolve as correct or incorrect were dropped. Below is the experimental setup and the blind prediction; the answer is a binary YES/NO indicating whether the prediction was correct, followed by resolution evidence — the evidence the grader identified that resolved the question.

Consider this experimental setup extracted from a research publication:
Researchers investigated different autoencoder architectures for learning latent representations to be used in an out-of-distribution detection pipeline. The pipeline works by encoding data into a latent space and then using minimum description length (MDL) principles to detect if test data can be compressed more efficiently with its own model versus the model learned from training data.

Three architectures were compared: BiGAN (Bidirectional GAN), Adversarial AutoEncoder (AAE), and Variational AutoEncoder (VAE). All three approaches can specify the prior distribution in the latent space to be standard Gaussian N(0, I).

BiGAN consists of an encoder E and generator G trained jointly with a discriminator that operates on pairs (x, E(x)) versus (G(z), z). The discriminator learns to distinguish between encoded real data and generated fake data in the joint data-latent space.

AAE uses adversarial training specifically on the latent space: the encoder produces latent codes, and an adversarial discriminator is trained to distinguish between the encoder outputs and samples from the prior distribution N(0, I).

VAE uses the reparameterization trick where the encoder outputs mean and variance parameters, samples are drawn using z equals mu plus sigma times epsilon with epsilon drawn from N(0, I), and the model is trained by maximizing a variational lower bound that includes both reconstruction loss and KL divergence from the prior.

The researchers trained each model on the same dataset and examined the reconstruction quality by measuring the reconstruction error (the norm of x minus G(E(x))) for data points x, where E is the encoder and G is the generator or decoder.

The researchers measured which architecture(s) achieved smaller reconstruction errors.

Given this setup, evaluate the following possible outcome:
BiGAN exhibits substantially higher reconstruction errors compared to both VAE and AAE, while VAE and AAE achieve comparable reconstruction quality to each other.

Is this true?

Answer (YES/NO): YES